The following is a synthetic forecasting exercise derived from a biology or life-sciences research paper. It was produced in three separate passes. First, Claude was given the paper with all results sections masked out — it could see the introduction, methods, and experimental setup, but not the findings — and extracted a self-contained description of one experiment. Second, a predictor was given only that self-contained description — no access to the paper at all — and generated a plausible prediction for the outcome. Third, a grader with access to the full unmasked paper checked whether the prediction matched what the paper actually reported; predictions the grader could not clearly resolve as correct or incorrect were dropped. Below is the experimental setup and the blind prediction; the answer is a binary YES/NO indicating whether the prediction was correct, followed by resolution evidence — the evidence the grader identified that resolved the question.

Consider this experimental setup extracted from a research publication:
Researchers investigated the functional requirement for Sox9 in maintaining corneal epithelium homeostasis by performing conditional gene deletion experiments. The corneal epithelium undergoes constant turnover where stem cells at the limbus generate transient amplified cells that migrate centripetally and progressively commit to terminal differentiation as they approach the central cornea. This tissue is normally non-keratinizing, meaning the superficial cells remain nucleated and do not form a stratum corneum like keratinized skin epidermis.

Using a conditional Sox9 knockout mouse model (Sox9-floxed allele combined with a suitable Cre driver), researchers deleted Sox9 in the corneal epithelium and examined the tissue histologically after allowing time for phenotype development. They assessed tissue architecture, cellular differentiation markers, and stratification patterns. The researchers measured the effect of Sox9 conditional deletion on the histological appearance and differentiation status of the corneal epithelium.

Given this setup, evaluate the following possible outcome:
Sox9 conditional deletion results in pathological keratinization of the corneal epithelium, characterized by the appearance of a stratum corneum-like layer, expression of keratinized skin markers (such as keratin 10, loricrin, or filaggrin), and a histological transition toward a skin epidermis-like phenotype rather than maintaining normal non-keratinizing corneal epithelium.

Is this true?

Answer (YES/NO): YES